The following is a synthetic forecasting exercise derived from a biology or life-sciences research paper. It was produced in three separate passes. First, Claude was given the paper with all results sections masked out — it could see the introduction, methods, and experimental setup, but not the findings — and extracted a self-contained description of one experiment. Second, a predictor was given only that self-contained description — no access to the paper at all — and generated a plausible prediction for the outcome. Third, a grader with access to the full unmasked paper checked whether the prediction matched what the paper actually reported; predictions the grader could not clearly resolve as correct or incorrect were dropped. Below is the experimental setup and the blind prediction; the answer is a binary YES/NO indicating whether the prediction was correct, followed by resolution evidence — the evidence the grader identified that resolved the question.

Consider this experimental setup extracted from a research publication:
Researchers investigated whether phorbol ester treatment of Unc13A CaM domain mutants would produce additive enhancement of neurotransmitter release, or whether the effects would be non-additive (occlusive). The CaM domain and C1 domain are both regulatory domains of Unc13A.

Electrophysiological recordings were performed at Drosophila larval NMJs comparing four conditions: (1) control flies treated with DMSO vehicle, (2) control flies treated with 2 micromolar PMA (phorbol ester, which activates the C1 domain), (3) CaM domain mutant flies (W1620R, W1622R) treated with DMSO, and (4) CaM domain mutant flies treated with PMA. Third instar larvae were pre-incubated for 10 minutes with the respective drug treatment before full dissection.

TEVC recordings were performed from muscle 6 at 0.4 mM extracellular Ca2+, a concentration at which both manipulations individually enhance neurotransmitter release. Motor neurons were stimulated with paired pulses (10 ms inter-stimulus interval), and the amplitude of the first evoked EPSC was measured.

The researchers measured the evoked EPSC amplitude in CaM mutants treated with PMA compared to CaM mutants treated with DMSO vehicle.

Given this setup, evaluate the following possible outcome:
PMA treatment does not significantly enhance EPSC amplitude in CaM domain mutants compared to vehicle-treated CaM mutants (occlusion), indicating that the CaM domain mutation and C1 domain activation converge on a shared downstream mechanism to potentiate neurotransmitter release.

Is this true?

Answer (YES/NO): YES